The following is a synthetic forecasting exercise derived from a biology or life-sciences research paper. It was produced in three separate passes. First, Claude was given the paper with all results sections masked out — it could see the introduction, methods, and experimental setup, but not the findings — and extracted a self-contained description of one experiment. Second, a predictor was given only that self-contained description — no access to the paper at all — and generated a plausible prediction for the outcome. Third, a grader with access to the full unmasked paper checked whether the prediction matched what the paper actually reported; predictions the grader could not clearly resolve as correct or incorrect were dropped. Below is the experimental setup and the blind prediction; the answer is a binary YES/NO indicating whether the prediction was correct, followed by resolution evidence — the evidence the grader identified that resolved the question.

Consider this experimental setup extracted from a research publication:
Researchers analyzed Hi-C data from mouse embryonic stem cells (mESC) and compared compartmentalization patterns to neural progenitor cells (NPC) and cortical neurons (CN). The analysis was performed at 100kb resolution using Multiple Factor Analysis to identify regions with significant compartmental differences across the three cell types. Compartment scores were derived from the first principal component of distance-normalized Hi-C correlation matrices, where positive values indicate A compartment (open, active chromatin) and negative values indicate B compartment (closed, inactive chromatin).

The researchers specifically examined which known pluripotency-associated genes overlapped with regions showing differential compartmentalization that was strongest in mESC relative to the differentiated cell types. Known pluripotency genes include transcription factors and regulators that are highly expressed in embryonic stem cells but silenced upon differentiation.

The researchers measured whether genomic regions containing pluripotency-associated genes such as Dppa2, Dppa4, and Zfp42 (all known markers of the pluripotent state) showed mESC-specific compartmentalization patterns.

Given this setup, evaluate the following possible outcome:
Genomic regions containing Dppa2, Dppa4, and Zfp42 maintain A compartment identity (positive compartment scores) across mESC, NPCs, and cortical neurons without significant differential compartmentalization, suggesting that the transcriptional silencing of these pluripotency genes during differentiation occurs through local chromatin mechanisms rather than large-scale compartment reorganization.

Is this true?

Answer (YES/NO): NO